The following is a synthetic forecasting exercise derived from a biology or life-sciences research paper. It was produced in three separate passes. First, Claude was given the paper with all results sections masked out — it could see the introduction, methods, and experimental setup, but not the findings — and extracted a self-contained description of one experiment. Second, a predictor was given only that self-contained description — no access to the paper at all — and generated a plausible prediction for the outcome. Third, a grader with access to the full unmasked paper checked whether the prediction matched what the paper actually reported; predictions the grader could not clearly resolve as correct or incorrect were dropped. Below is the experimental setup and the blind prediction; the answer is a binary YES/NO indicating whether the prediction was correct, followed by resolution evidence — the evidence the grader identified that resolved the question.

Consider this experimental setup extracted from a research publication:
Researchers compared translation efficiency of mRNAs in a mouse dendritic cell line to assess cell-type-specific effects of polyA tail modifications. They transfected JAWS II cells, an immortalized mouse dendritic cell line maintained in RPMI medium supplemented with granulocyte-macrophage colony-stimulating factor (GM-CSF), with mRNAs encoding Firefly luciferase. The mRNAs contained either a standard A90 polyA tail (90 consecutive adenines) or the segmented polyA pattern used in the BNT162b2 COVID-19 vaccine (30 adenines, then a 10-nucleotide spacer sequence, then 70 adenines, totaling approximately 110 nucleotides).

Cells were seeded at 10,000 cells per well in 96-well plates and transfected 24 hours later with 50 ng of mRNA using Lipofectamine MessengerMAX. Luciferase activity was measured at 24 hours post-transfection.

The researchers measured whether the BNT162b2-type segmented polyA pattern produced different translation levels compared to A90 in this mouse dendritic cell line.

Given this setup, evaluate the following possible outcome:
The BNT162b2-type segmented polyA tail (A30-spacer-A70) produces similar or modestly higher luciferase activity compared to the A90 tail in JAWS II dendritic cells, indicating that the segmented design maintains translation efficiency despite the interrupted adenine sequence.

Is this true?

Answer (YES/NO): YES